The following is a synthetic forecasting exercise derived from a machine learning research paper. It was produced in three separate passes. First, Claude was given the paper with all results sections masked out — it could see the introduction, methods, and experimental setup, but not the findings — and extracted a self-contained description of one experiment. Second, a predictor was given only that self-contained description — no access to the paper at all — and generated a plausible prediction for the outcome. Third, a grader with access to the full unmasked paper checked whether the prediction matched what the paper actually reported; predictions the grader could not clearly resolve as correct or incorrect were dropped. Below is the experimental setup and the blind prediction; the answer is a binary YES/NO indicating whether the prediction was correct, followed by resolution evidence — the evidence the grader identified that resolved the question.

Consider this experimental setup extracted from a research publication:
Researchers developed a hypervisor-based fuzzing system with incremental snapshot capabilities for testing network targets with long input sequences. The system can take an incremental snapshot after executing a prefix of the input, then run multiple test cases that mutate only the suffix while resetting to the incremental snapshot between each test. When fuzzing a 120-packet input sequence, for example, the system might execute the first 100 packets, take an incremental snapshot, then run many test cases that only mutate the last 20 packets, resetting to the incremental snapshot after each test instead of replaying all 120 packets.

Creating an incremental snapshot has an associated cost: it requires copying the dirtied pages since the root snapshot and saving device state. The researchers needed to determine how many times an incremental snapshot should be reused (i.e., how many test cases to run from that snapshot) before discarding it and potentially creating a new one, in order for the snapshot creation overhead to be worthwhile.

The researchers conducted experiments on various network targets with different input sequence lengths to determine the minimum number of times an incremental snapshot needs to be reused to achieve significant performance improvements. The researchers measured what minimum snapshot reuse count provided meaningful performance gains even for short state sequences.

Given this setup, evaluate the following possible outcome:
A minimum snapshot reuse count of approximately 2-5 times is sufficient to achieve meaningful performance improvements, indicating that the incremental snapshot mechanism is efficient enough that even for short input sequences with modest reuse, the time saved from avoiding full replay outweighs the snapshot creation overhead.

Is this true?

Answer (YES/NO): NO